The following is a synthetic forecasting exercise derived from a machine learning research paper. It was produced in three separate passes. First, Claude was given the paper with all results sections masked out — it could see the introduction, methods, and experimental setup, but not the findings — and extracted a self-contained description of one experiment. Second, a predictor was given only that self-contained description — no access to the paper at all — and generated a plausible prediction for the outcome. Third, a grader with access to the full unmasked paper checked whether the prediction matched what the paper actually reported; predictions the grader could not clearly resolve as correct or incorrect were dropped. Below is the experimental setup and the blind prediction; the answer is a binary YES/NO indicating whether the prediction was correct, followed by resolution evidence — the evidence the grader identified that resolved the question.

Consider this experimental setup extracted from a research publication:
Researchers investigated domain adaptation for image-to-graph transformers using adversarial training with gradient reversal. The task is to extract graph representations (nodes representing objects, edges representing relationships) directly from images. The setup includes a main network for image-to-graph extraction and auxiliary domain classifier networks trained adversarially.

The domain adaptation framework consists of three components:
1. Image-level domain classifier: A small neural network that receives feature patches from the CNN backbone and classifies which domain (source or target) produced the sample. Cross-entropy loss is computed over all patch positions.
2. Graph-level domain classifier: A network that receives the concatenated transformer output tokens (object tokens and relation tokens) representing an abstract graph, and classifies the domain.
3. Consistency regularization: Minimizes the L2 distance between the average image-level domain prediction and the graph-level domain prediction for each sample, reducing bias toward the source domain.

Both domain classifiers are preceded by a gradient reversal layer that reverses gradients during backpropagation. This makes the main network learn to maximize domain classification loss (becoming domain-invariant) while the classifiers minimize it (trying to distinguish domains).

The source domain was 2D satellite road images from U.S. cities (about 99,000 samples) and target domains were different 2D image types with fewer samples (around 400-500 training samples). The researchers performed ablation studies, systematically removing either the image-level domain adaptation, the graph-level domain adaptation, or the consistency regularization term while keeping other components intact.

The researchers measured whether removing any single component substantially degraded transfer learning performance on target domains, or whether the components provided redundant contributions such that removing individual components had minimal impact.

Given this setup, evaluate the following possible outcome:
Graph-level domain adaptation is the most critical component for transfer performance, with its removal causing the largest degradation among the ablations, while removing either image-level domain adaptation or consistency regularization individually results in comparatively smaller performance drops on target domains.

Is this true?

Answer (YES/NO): NO